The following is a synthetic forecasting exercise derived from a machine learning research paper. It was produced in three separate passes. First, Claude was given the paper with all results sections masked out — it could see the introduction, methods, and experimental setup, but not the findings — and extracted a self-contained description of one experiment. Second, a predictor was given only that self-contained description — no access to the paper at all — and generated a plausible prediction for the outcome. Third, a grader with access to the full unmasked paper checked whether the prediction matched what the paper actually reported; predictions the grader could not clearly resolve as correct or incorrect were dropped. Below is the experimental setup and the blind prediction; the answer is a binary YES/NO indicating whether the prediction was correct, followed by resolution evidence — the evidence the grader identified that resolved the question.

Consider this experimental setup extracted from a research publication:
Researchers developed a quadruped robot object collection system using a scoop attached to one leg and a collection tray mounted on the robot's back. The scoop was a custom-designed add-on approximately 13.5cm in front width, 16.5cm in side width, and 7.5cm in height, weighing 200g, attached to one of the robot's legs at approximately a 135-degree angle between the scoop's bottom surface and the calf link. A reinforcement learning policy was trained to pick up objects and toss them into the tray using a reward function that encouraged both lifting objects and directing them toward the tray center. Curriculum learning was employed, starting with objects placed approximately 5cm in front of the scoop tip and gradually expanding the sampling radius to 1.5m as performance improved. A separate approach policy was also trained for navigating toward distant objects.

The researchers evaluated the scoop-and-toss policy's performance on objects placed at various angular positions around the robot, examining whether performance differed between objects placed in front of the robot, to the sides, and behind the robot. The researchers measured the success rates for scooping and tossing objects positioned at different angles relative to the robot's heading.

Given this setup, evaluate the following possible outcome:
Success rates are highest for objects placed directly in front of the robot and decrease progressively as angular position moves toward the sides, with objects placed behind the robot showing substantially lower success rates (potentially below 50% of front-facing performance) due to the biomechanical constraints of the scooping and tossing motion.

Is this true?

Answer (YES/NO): NO